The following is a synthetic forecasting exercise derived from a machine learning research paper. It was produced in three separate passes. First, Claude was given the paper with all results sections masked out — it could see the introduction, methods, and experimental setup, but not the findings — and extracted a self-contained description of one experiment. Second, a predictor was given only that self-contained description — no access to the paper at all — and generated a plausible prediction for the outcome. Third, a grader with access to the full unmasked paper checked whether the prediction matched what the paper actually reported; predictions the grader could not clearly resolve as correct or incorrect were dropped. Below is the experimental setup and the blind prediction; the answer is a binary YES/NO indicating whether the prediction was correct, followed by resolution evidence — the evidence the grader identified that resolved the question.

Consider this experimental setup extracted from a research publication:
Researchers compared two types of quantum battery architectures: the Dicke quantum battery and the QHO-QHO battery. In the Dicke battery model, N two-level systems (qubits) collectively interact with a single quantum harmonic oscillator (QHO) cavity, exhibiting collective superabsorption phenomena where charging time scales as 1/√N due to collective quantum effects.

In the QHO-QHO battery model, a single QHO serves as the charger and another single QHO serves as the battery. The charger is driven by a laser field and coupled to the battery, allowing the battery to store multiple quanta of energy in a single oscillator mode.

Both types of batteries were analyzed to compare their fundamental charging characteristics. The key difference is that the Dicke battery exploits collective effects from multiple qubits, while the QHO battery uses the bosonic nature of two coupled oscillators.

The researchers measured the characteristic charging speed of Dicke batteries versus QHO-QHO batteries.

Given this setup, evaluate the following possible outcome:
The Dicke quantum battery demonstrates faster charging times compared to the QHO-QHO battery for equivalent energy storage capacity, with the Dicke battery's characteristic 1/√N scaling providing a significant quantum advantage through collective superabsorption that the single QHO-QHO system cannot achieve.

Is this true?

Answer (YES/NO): YES